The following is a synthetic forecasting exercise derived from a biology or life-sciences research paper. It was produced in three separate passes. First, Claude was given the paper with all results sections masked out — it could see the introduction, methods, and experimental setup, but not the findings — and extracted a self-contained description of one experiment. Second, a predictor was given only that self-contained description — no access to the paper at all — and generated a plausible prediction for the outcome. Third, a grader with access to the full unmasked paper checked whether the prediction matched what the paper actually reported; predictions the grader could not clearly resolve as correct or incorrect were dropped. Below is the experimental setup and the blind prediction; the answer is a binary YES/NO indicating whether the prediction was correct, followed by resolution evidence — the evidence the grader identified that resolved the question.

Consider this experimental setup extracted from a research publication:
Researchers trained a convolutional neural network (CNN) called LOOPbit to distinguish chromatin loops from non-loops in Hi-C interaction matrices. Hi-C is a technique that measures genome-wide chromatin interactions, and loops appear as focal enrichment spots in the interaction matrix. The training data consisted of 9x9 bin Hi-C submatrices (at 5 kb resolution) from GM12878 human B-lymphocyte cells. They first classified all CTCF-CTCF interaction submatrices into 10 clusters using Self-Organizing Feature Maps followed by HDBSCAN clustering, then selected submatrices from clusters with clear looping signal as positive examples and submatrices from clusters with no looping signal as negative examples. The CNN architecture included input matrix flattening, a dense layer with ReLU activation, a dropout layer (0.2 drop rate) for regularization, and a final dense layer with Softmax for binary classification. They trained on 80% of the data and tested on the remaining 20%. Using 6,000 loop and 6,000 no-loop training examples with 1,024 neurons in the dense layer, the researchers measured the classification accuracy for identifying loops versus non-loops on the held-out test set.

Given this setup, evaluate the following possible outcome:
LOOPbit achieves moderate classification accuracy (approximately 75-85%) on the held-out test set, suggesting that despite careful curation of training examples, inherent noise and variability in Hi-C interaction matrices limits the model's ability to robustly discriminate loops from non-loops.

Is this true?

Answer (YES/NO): NO